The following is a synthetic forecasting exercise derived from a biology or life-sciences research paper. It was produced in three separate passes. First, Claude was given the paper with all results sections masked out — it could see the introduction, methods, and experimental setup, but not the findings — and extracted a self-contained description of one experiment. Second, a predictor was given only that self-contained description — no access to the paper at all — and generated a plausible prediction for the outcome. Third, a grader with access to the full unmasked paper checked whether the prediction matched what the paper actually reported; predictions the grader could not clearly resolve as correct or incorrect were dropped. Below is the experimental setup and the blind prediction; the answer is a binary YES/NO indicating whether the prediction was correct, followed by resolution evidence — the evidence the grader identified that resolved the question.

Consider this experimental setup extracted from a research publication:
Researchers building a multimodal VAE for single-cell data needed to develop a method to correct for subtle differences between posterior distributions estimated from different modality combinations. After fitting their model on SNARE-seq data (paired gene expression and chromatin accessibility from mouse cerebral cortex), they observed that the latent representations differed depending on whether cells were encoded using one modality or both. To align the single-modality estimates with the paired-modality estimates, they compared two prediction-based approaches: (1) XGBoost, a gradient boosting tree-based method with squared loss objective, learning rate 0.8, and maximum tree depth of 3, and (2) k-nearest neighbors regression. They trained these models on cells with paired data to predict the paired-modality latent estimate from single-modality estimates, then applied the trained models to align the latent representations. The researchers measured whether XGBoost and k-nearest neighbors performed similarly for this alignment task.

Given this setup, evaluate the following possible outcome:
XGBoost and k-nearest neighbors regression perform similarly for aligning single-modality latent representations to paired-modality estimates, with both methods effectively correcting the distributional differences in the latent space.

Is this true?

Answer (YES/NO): YES